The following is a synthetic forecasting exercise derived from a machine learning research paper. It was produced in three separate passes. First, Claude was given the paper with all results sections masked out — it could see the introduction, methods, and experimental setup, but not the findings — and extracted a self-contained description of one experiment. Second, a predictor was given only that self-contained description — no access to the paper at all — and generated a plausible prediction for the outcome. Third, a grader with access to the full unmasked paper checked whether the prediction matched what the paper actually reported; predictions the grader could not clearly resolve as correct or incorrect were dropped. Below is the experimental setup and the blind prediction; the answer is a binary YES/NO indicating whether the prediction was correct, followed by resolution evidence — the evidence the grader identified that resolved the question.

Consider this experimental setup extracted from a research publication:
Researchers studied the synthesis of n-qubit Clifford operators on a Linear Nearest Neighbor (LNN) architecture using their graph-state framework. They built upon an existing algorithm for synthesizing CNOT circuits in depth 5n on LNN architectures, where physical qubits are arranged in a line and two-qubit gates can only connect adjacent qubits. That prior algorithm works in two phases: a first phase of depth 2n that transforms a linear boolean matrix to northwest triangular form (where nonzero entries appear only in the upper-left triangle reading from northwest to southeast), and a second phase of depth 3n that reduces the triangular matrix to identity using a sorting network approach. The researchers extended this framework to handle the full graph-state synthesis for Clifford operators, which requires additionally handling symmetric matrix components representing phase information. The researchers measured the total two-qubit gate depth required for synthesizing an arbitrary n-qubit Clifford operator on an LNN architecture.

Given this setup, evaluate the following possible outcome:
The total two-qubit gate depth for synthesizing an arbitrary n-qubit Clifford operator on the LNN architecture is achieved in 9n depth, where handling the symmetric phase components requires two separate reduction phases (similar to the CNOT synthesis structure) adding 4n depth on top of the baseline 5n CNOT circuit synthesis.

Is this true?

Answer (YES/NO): NO